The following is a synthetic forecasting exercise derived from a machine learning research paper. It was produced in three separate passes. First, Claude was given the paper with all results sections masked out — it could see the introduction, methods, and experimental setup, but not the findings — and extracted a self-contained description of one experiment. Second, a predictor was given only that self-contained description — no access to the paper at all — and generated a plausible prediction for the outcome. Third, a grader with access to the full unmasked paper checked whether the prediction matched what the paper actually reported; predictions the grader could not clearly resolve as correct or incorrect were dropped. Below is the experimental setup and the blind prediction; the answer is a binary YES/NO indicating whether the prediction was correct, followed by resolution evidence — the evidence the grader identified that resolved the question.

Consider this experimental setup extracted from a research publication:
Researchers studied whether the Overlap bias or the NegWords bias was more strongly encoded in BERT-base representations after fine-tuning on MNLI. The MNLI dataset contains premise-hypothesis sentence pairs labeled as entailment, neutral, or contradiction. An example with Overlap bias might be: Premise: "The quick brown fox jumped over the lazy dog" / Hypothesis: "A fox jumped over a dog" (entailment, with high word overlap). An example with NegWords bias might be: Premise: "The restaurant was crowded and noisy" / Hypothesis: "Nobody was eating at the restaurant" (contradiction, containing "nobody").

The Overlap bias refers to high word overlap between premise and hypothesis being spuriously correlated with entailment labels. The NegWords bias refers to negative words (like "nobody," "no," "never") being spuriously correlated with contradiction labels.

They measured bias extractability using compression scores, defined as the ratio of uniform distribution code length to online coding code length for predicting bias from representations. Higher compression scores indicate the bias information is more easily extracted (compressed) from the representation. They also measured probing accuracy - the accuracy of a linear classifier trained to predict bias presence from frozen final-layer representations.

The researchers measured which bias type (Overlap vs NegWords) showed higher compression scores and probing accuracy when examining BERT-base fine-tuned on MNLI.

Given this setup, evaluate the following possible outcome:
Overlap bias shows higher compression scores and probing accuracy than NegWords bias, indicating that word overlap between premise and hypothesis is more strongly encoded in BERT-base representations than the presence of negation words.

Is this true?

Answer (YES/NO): YES